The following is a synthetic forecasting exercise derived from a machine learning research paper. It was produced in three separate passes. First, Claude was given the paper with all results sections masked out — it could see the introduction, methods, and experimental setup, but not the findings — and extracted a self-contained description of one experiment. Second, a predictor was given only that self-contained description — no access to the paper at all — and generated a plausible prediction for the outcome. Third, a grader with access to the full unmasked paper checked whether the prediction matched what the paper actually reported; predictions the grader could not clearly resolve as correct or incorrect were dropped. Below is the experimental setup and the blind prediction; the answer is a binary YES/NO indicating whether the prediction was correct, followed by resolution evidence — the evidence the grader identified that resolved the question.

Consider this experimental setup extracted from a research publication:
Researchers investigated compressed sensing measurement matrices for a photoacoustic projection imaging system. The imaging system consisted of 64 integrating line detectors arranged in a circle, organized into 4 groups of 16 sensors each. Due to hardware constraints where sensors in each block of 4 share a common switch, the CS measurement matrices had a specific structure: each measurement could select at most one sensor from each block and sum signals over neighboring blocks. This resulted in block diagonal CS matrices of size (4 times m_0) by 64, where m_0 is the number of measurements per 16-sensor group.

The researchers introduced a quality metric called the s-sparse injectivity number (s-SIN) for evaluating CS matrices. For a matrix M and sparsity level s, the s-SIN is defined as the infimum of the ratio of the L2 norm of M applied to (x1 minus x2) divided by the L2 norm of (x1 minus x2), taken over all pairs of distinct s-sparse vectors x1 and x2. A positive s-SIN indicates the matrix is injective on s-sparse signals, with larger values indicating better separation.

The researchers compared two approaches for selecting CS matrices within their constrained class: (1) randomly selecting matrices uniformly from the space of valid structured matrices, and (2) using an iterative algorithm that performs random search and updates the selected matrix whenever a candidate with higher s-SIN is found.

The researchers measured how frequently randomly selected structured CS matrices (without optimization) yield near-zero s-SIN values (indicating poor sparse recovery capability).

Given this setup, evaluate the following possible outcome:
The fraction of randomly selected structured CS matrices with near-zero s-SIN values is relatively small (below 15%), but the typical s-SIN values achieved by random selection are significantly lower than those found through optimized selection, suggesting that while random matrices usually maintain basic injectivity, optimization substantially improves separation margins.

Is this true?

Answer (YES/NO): NO